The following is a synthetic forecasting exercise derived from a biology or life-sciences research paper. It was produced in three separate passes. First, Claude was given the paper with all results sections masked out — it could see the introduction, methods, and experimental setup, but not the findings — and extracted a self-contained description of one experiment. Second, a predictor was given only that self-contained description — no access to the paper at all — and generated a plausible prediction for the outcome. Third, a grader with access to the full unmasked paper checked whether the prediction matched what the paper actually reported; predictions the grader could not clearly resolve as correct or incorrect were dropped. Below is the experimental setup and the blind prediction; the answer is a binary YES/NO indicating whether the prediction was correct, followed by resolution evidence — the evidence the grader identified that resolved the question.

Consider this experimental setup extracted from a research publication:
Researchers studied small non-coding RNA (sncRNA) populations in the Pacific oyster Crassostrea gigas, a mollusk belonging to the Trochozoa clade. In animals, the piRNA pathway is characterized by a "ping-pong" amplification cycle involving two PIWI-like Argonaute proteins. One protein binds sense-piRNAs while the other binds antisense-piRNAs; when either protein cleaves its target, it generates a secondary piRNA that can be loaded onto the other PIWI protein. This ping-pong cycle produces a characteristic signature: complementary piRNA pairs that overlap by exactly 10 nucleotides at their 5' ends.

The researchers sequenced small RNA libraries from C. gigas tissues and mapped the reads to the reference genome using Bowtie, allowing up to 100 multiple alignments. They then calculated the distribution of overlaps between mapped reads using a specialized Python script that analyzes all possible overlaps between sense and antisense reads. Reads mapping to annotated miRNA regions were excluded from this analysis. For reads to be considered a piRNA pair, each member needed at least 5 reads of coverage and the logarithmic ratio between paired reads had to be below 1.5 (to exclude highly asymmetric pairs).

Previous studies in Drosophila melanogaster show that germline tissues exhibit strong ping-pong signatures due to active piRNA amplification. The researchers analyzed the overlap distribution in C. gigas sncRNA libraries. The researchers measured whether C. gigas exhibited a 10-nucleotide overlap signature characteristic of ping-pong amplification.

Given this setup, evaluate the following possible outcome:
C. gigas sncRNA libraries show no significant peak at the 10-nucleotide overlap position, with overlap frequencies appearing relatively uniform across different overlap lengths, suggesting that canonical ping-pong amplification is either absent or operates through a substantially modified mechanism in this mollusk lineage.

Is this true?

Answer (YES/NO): NO